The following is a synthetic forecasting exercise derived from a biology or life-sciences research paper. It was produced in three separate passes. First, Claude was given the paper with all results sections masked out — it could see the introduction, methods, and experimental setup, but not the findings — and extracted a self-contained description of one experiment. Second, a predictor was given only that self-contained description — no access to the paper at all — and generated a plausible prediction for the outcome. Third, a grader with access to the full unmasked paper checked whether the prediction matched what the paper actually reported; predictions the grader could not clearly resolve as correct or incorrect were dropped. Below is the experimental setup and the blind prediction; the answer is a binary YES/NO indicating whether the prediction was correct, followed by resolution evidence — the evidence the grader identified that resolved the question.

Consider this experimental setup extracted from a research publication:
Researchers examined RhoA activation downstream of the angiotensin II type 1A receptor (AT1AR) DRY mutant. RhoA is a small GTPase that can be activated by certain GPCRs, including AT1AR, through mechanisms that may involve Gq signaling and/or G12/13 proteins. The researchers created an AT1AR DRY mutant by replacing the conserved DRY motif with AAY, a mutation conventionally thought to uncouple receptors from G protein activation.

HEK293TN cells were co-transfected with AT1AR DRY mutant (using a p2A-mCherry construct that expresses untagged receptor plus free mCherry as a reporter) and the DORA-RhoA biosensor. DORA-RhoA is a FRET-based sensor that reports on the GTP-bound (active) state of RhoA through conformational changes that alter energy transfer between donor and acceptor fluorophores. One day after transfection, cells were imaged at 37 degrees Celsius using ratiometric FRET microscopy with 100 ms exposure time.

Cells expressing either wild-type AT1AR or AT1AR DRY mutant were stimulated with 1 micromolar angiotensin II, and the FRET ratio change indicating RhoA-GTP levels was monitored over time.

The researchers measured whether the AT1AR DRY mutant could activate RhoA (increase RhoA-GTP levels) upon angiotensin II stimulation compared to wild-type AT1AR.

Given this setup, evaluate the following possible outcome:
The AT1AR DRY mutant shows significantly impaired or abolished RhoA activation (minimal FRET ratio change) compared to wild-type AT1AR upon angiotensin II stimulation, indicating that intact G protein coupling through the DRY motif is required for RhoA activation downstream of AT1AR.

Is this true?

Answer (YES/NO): NO